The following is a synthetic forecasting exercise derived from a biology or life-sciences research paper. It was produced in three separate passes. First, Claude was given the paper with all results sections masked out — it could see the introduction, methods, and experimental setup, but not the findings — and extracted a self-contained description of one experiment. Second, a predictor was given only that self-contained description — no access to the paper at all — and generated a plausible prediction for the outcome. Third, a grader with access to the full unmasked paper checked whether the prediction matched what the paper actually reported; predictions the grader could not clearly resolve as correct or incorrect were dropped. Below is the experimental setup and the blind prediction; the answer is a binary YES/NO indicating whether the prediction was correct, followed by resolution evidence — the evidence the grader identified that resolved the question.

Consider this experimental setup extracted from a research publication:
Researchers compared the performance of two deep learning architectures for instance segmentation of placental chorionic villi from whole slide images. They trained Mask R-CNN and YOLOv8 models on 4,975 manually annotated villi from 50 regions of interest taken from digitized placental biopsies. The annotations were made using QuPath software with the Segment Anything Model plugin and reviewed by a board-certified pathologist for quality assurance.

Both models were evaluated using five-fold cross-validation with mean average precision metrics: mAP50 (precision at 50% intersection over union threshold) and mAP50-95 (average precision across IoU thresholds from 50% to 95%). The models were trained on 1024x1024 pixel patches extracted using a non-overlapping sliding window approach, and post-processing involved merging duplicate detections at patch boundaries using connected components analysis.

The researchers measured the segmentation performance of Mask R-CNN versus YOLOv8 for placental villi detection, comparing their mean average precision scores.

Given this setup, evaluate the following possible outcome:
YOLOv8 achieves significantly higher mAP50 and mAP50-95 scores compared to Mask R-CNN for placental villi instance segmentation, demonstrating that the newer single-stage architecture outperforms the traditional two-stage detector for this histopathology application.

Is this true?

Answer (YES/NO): NO